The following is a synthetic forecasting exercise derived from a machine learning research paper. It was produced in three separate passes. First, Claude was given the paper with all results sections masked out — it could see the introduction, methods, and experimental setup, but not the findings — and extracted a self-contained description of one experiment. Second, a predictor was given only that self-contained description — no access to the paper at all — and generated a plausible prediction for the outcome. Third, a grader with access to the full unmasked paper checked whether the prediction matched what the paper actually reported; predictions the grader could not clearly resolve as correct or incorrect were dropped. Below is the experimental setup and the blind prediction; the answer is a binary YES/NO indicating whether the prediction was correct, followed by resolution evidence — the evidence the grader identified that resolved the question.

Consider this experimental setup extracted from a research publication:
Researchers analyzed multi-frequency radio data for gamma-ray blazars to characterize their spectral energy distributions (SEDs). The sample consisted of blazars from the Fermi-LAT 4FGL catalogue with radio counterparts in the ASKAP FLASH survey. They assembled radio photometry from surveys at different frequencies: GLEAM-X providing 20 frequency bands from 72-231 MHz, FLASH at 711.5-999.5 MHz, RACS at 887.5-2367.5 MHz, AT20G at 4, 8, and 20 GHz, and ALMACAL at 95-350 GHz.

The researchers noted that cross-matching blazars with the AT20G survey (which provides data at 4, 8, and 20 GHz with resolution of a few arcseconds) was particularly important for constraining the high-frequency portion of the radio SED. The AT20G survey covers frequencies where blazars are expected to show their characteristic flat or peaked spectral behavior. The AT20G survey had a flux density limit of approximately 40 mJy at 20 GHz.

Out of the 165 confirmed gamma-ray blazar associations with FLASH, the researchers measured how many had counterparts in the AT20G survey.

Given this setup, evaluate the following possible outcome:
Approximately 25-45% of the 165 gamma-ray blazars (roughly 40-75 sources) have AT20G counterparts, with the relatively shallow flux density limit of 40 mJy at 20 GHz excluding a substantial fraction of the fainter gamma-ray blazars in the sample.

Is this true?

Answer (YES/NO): NO